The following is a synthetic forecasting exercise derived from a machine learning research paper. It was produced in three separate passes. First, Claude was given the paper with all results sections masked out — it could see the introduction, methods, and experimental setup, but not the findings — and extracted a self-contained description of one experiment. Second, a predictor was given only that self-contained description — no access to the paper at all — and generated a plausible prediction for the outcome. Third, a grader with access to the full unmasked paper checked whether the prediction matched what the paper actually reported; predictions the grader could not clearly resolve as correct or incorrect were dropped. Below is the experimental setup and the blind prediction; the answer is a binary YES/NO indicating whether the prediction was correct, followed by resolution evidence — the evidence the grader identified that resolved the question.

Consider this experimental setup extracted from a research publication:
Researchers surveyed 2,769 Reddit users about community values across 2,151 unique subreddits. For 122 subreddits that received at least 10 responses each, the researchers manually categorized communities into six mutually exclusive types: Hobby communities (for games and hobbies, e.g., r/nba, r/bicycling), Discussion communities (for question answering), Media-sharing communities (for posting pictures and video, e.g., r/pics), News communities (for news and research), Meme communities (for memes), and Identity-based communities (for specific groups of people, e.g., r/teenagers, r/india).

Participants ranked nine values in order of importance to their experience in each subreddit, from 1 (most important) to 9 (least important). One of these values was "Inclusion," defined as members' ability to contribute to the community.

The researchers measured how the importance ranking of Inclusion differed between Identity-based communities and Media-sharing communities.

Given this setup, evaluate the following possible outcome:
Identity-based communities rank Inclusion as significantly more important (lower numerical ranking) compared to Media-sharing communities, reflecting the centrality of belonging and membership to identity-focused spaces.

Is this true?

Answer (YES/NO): YES